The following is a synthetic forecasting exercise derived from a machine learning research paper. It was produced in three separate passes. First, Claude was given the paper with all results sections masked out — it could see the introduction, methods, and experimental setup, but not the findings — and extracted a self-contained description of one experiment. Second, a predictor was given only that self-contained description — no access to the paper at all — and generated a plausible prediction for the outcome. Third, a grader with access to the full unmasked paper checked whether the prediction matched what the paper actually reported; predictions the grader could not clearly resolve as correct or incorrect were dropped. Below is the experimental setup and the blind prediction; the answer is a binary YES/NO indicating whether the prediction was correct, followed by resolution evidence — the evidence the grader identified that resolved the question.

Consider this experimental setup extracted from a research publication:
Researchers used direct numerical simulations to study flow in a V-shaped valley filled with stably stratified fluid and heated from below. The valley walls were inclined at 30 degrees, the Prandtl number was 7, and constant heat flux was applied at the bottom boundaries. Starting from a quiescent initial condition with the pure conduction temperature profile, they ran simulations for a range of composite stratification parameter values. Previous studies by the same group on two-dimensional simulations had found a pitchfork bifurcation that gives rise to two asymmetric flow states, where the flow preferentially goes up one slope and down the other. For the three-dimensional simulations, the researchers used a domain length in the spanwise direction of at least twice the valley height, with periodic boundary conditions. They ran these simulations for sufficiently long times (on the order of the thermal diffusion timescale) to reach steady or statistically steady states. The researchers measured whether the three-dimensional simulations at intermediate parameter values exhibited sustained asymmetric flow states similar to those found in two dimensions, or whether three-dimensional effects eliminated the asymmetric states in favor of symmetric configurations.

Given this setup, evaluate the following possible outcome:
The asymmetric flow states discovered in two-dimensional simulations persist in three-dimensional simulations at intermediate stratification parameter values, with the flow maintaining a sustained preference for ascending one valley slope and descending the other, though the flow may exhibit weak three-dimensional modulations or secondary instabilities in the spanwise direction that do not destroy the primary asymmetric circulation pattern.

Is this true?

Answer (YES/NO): YES